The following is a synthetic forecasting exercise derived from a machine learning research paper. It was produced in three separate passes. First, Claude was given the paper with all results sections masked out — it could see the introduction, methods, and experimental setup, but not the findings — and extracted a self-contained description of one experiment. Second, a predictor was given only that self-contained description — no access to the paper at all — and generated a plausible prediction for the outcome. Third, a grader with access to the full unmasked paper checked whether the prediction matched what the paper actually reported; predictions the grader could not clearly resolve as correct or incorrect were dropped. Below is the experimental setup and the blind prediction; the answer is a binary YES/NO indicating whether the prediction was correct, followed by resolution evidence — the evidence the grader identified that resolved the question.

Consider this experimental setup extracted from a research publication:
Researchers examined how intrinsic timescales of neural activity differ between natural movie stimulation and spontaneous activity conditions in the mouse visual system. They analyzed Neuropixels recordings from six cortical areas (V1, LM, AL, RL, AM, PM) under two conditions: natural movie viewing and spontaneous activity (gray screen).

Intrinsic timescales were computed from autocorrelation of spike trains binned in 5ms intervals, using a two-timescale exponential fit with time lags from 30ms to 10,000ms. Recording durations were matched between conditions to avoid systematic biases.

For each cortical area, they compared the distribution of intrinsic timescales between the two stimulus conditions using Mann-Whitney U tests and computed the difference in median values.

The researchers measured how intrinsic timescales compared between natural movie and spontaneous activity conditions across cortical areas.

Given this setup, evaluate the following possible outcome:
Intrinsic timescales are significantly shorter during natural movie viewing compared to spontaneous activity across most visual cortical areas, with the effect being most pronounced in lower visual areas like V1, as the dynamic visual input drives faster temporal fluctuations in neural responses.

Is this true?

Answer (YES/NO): NO